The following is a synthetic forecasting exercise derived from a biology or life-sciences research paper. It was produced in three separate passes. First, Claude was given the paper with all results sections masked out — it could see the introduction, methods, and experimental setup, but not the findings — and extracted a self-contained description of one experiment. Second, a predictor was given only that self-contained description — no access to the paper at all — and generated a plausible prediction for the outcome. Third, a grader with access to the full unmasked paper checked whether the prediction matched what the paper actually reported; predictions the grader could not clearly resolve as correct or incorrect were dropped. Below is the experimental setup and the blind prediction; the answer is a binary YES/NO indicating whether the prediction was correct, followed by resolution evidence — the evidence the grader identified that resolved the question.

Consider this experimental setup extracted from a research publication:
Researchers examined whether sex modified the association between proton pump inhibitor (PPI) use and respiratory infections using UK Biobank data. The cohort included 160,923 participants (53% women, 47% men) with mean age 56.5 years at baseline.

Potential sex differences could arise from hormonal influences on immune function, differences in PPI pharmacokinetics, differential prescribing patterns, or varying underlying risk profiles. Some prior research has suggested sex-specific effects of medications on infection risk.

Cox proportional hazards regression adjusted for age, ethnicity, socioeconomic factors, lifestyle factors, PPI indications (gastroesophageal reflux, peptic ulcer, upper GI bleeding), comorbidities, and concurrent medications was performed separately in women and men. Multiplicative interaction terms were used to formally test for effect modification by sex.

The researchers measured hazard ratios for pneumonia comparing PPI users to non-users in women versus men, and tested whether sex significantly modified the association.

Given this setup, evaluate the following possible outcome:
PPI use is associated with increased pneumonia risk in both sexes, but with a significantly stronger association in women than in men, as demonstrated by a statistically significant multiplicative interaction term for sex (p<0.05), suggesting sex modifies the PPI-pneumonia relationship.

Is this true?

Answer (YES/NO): NO